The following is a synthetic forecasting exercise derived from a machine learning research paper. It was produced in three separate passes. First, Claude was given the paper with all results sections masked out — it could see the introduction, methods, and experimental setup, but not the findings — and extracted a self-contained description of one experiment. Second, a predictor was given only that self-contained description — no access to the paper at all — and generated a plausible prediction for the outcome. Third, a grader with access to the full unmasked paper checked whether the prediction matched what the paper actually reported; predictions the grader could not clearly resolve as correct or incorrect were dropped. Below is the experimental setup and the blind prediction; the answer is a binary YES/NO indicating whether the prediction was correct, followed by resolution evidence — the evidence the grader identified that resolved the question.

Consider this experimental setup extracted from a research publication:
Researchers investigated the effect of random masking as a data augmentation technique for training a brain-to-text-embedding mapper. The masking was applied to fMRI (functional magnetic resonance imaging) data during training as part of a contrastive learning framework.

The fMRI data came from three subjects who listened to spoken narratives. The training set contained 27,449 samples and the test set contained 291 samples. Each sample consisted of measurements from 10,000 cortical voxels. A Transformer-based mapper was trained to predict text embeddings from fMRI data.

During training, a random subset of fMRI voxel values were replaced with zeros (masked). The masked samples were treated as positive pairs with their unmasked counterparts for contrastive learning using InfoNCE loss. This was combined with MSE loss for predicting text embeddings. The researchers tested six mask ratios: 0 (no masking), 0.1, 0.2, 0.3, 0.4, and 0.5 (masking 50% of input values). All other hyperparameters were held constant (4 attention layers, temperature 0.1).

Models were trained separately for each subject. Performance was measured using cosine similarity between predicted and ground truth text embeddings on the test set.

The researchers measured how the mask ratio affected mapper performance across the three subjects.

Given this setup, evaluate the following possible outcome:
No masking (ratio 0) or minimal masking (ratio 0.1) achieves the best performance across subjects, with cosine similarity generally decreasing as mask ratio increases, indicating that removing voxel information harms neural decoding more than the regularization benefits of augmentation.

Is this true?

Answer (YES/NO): NO